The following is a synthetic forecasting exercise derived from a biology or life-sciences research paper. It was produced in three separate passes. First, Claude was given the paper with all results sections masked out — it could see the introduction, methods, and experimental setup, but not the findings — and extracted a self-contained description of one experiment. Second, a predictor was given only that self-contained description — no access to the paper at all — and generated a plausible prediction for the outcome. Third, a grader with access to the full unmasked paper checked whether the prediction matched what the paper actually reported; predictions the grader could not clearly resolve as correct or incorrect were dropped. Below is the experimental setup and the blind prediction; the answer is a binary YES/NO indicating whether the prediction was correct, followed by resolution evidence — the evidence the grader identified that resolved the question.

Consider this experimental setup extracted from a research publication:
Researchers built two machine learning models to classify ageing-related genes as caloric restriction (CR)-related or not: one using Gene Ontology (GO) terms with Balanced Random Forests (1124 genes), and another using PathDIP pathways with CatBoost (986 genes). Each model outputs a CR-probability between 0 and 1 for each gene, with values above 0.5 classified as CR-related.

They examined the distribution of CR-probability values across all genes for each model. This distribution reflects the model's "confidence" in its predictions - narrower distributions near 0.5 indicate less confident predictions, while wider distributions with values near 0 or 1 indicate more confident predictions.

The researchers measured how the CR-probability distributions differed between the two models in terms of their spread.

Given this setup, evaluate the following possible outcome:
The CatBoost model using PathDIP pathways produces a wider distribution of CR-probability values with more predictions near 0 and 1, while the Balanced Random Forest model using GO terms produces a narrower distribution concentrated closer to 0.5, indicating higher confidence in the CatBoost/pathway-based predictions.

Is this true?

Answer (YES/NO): YES